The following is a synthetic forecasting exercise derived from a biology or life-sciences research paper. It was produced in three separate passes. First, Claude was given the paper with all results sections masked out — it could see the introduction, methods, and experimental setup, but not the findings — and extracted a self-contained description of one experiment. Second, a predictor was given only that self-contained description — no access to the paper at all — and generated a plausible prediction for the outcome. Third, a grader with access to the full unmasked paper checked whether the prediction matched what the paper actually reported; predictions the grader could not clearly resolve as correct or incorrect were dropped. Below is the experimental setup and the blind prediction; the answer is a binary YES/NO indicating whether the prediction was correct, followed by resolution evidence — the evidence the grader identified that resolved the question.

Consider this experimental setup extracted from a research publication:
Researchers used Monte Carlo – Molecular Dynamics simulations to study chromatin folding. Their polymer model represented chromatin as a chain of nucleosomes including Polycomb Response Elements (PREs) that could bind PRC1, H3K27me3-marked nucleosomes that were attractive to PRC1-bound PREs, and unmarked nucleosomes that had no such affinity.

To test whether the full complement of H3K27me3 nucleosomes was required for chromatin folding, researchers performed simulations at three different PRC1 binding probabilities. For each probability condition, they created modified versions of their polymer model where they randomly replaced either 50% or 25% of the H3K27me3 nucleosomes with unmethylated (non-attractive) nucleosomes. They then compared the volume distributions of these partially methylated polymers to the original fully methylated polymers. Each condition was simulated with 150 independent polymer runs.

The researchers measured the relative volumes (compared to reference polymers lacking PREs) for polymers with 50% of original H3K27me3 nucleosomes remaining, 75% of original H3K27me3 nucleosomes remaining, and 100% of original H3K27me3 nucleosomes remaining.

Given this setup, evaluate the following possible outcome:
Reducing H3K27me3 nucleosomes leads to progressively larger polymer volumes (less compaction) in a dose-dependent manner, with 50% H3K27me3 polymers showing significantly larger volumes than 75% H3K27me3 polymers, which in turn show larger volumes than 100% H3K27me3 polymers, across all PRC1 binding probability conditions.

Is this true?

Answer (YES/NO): NO